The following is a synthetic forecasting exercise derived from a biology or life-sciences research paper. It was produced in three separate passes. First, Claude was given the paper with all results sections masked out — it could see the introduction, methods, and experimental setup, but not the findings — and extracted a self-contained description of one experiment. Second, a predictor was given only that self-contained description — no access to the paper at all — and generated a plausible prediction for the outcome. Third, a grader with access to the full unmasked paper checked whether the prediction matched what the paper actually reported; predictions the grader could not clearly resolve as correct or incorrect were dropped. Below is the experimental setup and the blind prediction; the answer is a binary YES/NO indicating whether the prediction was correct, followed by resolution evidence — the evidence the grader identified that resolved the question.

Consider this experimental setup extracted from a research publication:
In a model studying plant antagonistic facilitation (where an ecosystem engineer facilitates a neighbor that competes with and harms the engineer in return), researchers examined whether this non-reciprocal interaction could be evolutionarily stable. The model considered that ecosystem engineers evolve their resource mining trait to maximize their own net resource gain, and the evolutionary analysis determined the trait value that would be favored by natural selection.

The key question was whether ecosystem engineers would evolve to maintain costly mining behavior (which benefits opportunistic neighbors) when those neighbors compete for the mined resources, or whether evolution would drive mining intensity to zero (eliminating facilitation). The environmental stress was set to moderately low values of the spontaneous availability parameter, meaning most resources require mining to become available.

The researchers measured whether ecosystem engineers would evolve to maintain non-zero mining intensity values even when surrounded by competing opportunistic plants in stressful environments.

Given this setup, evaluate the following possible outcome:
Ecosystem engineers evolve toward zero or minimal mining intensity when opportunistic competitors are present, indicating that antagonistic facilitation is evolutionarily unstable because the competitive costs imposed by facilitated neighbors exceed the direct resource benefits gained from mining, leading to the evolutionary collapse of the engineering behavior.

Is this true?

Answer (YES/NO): NO